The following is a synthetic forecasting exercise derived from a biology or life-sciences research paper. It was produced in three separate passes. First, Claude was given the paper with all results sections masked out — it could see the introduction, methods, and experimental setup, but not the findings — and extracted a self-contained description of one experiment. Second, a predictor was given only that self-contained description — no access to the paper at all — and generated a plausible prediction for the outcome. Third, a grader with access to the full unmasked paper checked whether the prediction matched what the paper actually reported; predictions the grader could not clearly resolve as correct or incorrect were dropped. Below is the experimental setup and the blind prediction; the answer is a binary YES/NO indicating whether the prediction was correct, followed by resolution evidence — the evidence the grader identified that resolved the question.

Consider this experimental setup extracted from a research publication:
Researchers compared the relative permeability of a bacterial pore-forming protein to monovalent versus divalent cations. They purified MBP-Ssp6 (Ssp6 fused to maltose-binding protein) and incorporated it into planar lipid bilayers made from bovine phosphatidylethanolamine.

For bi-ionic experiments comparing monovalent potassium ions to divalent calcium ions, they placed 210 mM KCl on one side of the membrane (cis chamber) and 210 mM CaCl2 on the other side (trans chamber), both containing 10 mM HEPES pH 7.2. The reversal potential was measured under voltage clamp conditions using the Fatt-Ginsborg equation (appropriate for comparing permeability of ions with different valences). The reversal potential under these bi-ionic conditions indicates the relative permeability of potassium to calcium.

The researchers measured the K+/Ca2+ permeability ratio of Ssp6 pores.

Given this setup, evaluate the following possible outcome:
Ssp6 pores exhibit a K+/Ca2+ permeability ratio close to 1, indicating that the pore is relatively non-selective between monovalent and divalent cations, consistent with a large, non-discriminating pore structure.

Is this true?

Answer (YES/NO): NO